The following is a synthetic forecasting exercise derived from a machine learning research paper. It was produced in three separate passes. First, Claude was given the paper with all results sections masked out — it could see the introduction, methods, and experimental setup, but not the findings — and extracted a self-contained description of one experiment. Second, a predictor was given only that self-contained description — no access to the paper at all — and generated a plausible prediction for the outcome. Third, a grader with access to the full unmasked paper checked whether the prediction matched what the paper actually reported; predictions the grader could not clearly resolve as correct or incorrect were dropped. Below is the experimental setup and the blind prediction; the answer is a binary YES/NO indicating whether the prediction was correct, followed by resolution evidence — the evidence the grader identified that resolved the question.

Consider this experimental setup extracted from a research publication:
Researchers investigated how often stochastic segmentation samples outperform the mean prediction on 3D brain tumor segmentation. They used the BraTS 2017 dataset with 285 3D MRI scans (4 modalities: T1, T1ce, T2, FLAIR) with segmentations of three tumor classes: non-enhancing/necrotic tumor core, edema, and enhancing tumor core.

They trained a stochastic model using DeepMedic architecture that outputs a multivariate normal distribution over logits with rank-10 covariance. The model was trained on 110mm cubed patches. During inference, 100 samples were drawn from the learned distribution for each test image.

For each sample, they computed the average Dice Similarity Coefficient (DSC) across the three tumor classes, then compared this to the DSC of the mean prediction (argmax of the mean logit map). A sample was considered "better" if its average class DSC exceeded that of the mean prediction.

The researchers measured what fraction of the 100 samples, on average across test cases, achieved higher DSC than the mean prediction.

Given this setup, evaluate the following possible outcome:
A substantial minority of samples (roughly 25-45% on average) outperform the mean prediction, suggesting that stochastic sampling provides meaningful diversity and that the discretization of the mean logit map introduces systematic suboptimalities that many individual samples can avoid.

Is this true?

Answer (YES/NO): YES